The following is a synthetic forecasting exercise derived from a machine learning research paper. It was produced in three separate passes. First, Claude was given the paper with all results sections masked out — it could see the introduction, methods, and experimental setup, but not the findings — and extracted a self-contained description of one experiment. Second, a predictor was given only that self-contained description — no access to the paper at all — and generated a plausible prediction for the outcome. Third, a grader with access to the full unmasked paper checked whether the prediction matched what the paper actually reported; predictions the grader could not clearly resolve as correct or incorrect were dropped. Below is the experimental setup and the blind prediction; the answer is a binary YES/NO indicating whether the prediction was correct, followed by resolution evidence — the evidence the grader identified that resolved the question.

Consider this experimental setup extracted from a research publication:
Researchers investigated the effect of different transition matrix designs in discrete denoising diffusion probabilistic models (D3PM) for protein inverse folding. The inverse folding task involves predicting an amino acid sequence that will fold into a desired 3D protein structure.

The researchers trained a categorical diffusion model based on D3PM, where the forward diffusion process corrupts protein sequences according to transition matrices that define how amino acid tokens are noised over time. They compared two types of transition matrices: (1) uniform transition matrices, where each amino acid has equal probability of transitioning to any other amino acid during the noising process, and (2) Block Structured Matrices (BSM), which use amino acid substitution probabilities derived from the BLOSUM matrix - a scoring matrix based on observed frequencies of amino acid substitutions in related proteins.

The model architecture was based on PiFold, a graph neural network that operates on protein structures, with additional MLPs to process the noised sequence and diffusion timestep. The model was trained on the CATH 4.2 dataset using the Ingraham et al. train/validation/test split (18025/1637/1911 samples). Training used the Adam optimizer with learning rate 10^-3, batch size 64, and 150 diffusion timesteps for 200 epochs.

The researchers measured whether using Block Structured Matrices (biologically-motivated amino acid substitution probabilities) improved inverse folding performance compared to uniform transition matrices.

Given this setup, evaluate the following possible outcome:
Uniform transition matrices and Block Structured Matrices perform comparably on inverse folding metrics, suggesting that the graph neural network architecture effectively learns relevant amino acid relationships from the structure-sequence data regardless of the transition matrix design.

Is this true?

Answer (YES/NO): YES